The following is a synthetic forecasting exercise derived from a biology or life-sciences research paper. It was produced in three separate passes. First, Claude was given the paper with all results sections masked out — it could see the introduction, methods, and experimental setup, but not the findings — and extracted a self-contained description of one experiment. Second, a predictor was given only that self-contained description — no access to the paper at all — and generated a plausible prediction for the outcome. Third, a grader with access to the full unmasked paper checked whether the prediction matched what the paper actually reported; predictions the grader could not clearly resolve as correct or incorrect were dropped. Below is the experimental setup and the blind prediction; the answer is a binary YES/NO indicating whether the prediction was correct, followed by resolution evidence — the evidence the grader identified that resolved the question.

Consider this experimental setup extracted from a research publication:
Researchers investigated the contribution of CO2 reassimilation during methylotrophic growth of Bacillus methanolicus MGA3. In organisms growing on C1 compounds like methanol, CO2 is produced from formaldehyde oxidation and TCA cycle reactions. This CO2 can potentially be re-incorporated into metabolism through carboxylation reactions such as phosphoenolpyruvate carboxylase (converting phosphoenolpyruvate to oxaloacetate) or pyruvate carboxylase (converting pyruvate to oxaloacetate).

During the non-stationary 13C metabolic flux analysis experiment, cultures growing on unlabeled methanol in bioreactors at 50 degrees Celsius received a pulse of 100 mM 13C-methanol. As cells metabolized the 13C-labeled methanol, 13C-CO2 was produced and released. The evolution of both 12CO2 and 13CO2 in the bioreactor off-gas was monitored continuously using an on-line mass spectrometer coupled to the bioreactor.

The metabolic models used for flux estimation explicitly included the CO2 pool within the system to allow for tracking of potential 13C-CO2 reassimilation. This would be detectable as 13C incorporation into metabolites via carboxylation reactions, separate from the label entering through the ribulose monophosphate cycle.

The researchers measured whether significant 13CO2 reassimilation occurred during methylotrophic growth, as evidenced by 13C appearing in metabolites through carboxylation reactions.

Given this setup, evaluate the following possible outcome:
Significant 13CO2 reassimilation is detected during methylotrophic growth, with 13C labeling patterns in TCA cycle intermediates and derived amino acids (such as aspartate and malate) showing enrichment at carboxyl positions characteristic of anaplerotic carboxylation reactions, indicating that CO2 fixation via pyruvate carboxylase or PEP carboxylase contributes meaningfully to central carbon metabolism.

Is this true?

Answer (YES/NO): NO